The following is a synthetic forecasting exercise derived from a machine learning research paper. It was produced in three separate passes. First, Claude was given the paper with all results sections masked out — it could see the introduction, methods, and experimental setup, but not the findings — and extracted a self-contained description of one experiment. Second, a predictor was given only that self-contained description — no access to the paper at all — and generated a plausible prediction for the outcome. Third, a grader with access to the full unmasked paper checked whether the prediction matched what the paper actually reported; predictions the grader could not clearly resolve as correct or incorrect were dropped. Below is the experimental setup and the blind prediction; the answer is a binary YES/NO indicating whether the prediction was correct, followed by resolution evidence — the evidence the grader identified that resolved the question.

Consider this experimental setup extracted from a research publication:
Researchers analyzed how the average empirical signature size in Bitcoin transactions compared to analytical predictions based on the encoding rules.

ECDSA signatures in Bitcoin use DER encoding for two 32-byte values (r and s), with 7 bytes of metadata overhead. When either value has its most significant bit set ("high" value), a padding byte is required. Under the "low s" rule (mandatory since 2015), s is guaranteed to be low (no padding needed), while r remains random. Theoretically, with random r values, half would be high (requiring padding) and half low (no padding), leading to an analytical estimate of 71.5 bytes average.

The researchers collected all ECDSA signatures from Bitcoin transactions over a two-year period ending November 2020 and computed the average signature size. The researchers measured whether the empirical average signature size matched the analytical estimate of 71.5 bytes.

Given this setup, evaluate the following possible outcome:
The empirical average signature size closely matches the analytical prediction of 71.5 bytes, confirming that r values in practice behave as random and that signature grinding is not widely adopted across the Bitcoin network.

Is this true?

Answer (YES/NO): NO